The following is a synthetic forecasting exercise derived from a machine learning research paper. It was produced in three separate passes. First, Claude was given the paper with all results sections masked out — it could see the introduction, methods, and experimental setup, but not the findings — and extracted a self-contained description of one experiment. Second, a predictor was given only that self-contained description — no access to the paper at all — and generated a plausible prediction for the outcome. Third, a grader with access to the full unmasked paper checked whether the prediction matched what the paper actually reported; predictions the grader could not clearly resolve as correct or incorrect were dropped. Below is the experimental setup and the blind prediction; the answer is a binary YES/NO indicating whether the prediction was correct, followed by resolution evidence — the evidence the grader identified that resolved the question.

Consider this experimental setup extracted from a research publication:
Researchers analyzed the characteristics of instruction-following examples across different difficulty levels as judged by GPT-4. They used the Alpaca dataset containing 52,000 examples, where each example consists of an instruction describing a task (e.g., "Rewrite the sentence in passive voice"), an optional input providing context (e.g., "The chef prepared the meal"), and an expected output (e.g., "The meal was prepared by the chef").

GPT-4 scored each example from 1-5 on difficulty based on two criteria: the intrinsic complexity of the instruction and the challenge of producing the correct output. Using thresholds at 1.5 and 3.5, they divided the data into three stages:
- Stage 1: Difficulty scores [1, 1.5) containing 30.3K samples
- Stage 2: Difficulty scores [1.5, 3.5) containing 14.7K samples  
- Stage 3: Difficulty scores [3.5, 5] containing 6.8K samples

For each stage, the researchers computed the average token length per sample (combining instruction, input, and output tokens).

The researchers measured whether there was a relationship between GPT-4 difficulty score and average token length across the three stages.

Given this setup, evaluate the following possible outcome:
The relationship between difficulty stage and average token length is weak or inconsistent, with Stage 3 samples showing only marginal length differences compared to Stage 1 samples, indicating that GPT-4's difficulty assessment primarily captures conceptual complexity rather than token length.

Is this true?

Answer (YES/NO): NO